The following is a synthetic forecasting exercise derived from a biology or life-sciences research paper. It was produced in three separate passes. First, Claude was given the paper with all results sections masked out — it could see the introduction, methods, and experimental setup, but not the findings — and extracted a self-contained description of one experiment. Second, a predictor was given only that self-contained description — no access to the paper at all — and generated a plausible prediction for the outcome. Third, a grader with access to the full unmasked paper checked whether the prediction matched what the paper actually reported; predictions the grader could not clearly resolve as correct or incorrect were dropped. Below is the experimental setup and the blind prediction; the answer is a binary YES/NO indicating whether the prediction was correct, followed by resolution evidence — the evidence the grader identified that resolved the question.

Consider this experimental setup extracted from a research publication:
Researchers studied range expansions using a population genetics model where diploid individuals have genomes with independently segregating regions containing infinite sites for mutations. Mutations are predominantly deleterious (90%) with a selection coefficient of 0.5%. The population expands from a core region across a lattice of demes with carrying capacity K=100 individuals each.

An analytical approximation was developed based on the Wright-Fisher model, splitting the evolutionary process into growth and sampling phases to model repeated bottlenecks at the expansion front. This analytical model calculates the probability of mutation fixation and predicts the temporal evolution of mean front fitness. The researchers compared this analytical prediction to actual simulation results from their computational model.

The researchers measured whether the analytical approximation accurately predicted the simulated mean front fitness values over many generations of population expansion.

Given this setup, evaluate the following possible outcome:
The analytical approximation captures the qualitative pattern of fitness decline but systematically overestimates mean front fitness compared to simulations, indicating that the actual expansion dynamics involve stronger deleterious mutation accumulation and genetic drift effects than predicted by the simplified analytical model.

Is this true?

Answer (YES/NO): NO